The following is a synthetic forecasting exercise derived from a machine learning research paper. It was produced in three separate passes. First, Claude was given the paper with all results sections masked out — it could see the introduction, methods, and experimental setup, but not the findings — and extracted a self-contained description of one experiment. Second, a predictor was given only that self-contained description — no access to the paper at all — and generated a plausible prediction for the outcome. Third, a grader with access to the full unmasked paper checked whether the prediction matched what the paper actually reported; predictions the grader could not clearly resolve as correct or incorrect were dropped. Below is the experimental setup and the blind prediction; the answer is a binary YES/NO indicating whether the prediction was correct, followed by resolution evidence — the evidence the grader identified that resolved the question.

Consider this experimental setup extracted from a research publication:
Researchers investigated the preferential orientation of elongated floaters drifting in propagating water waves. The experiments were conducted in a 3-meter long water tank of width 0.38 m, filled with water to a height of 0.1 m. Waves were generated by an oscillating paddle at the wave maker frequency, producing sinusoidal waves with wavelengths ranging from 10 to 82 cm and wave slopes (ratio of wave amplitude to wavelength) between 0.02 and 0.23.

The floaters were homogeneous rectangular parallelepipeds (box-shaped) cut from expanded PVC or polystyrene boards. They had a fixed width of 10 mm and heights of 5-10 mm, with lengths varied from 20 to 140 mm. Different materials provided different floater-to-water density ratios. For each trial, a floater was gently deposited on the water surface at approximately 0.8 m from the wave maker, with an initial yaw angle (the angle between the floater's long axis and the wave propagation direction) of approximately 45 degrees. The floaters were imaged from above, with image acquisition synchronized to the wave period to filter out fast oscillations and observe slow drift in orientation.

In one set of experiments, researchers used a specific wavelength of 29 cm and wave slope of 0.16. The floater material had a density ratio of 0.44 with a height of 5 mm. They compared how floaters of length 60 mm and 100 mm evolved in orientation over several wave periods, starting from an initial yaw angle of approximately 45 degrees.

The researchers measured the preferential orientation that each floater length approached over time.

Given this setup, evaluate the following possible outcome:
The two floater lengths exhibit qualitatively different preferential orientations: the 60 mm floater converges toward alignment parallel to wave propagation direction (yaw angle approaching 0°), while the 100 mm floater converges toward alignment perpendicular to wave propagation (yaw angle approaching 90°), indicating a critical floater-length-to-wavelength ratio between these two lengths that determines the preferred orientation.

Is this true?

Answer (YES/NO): YES